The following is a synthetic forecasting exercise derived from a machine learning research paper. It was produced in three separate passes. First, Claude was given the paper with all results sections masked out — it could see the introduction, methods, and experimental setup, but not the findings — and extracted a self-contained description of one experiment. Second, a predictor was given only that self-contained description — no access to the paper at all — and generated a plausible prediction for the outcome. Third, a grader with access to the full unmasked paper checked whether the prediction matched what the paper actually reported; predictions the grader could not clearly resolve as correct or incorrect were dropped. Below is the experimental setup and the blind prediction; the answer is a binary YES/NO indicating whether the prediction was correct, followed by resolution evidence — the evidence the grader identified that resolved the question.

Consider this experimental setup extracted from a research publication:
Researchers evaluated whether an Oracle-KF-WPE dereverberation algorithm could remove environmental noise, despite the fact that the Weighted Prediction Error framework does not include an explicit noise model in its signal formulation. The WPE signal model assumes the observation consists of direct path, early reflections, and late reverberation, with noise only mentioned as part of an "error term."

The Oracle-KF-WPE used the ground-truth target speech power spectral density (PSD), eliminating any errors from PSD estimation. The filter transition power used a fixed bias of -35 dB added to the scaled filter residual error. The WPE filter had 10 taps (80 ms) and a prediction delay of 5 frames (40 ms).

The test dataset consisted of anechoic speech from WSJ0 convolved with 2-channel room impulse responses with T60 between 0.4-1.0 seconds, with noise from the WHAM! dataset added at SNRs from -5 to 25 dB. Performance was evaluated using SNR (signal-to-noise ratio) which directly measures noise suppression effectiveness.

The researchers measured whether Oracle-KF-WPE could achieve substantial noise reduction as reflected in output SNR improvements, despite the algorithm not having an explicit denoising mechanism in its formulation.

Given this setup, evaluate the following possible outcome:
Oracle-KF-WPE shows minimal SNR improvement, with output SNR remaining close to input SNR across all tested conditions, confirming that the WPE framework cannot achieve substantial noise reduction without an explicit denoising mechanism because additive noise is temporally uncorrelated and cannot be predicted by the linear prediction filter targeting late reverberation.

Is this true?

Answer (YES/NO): NO